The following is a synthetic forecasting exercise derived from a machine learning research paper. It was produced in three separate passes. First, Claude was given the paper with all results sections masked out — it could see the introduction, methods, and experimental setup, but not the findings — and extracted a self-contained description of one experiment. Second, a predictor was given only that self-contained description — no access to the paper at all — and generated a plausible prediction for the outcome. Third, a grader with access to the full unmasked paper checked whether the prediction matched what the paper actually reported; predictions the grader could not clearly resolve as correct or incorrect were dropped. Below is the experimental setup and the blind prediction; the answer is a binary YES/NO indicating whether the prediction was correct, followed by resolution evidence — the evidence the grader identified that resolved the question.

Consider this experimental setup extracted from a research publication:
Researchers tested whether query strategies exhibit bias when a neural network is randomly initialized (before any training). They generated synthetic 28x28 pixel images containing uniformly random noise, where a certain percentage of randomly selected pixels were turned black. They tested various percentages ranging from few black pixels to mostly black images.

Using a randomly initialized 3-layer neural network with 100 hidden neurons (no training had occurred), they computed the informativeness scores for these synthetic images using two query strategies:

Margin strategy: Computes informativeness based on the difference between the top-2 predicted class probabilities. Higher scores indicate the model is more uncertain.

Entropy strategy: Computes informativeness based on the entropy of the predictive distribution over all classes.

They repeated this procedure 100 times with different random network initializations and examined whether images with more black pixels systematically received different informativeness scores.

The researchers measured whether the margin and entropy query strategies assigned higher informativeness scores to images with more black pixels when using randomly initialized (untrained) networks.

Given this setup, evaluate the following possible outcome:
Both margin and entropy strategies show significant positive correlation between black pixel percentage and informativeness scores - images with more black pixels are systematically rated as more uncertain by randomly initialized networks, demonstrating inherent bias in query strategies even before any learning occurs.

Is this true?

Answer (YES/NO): YES